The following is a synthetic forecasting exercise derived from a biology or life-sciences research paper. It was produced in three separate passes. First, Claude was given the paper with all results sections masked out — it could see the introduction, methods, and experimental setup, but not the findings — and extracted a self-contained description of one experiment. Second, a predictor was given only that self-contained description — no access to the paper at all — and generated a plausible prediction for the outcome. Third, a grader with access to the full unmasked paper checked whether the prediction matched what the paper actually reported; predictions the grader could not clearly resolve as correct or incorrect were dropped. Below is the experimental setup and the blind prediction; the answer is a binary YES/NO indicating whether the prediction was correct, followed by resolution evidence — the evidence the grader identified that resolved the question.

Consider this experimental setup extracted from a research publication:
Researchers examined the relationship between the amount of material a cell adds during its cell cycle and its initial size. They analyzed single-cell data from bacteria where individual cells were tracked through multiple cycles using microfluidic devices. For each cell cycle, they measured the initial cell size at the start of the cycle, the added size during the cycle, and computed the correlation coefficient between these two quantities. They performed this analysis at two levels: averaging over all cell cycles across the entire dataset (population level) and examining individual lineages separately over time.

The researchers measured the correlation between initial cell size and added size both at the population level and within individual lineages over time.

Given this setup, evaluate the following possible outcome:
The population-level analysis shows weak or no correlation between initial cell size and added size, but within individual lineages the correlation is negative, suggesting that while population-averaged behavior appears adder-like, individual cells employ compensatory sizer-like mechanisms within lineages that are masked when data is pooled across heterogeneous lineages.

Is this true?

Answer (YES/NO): YES